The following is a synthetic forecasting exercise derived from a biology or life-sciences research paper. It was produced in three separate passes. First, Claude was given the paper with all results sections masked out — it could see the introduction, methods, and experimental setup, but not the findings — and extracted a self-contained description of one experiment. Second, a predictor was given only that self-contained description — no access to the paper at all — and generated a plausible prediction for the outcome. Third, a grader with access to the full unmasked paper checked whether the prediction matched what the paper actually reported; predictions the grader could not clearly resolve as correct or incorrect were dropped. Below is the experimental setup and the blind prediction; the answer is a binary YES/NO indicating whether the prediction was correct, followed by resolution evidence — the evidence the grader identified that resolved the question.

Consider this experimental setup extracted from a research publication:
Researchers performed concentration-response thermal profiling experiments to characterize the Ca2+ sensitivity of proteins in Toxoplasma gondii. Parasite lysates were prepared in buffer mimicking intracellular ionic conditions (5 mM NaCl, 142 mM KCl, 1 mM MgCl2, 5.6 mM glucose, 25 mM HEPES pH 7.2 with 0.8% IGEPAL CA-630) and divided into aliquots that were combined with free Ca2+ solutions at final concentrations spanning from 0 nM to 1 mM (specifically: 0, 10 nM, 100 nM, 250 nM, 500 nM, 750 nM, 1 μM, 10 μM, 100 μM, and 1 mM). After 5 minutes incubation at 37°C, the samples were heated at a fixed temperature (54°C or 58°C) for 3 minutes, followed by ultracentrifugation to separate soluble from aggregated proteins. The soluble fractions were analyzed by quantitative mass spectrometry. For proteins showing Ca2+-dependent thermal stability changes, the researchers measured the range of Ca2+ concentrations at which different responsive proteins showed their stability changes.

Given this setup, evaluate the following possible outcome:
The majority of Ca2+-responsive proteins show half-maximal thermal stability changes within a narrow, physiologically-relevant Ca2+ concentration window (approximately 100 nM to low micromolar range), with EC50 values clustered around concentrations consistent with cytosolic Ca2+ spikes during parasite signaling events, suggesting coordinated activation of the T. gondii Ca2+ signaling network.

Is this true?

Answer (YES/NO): NO